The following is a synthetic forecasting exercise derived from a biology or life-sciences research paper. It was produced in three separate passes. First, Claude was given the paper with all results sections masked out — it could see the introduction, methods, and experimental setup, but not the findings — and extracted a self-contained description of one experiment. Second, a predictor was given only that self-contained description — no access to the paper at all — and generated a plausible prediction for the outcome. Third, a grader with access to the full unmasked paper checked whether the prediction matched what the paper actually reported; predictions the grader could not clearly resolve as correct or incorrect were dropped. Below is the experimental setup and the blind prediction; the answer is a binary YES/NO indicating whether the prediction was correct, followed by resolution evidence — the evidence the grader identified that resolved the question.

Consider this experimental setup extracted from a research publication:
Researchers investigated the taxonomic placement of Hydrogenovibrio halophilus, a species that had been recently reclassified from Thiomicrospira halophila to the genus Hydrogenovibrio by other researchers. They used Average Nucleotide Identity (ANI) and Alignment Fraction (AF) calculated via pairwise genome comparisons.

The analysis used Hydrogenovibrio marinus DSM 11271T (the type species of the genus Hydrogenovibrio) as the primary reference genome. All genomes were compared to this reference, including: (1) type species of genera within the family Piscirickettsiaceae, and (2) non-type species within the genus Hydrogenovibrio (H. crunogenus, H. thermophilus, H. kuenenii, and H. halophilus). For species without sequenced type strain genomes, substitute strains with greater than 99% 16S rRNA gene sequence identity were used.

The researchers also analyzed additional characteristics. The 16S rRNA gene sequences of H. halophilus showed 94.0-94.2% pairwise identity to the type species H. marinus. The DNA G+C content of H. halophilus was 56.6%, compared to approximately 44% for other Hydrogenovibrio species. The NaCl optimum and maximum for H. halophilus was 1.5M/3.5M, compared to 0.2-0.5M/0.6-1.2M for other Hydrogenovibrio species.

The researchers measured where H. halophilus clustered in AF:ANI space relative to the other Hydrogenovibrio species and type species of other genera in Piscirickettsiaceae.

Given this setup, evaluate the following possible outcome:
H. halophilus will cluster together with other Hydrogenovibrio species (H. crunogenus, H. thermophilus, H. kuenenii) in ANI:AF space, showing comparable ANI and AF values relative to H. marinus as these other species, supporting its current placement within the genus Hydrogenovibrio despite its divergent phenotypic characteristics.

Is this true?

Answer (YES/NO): NO